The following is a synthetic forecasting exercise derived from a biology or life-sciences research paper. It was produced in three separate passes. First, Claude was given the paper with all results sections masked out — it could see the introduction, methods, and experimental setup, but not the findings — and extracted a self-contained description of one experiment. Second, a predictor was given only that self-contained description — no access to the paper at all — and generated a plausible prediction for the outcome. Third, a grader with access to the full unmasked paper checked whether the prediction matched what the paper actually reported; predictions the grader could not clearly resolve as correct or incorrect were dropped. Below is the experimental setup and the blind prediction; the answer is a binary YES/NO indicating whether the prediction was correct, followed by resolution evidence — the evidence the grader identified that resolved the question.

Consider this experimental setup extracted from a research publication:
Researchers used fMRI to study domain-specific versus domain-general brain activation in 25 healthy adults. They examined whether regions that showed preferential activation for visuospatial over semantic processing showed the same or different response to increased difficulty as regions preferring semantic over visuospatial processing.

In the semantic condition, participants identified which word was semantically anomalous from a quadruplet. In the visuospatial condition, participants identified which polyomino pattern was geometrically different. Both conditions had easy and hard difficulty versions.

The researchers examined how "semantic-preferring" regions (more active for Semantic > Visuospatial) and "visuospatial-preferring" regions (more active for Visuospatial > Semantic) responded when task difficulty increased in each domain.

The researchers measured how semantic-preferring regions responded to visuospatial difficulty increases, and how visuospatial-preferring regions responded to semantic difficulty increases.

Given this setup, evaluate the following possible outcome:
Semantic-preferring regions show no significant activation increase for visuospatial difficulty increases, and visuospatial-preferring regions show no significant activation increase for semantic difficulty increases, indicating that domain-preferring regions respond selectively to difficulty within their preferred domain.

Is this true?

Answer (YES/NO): NO